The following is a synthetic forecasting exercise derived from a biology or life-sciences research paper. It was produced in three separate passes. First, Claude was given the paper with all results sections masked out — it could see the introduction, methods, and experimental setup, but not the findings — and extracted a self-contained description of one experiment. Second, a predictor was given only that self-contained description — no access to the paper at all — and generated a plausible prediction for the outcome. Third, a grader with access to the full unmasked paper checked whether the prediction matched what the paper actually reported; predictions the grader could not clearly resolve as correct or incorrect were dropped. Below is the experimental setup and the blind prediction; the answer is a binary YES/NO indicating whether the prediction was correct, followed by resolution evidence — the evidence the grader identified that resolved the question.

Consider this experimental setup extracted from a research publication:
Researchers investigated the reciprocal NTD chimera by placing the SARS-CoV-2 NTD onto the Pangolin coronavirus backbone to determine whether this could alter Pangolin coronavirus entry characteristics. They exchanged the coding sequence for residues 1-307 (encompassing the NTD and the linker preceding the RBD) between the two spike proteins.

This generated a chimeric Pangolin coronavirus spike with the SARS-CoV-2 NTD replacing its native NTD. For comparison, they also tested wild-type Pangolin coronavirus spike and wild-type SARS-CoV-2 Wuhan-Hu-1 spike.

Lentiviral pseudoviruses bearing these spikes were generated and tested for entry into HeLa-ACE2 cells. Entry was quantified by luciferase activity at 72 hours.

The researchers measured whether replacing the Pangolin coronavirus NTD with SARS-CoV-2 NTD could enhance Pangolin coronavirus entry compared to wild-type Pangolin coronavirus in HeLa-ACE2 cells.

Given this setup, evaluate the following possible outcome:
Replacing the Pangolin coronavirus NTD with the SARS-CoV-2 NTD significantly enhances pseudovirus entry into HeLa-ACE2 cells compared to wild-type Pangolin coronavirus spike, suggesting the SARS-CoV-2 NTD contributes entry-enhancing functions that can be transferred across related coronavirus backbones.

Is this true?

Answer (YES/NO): NO